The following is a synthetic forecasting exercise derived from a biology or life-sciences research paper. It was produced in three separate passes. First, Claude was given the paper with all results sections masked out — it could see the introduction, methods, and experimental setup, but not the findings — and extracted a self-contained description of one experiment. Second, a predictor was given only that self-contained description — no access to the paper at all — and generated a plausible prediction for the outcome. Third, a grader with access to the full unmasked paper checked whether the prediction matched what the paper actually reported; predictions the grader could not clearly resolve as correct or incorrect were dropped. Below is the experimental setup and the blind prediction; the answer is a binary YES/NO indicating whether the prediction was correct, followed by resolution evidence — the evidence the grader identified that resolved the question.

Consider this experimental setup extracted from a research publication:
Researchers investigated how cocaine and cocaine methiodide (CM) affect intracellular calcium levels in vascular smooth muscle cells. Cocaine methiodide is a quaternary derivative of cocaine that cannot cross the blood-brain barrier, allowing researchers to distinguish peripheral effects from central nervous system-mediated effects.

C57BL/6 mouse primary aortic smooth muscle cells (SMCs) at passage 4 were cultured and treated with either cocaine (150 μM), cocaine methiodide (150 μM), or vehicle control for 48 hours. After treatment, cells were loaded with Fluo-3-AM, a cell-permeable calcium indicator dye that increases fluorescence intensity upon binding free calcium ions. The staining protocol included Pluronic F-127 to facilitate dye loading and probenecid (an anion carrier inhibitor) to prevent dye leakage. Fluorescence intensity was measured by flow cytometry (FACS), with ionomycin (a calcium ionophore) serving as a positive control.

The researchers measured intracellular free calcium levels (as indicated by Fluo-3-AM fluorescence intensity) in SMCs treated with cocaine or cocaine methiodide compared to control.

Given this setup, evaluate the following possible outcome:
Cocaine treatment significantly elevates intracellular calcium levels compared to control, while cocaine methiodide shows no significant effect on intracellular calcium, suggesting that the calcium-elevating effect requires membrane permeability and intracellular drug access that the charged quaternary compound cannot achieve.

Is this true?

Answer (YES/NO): NO